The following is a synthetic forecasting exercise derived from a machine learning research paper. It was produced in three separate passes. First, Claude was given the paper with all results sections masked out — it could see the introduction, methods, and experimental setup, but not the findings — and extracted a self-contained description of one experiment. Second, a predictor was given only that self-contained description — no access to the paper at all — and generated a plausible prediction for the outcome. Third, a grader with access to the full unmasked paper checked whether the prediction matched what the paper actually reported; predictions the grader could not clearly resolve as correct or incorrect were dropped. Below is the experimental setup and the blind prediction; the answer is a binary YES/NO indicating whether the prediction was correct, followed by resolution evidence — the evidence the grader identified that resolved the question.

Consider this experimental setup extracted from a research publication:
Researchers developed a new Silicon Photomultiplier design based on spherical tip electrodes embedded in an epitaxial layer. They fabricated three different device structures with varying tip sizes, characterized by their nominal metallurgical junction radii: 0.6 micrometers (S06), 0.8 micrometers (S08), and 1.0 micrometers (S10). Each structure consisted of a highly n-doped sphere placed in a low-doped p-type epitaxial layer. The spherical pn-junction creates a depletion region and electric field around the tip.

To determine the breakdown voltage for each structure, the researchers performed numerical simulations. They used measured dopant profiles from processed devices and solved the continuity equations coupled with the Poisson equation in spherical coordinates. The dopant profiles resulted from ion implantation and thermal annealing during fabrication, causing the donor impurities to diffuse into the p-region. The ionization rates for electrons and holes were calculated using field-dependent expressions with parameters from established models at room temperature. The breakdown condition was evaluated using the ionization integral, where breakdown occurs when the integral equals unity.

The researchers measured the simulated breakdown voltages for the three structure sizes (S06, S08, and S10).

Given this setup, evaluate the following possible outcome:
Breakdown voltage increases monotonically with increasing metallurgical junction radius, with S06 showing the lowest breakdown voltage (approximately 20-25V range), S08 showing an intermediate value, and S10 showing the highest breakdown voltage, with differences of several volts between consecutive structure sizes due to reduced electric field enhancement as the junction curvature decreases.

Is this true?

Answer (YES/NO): NO